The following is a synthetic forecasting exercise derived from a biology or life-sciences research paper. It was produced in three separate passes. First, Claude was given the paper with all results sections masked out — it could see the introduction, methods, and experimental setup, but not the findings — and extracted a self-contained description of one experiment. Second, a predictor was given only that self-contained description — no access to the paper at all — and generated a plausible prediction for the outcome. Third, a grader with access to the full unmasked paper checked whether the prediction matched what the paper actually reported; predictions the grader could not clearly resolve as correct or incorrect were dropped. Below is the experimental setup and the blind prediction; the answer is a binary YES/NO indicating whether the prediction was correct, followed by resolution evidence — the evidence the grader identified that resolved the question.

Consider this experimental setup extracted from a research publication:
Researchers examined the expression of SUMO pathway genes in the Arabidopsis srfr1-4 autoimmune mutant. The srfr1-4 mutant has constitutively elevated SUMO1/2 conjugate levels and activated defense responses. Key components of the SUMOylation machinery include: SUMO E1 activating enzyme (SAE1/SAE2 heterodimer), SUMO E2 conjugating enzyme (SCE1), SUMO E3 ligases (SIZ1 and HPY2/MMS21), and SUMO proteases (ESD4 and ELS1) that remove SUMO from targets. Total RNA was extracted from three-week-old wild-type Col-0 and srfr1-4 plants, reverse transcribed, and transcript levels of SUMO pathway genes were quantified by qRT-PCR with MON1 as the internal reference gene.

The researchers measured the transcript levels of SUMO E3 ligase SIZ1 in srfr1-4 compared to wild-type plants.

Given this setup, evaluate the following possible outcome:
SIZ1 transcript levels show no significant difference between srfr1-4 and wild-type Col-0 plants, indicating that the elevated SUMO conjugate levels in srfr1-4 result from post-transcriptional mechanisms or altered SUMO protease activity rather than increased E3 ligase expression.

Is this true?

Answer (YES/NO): NO